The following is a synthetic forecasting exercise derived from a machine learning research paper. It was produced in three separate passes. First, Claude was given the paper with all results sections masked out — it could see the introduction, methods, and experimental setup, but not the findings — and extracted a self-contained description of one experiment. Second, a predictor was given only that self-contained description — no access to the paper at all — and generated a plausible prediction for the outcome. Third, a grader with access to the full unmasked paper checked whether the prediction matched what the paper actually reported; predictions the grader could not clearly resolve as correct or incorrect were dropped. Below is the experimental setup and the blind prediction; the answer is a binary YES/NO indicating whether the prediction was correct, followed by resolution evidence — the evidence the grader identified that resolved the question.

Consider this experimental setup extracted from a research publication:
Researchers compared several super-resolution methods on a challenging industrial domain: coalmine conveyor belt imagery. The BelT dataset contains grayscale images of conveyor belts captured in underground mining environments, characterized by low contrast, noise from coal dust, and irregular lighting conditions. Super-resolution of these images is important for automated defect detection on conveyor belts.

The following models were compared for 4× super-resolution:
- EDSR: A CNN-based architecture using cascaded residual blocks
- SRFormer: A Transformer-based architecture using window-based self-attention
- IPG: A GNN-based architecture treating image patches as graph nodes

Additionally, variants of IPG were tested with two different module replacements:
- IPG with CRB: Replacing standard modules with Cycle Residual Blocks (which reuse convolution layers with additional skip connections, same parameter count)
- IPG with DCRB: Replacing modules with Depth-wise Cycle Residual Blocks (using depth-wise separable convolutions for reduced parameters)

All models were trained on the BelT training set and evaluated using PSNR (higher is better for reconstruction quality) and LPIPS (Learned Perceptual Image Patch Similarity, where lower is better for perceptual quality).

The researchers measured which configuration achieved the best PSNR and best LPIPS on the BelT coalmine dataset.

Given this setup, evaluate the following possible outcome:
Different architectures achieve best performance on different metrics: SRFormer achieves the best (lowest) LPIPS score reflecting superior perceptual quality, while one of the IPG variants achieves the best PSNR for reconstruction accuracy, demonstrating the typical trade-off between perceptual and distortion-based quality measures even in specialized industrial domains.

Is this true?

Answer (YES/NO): NO